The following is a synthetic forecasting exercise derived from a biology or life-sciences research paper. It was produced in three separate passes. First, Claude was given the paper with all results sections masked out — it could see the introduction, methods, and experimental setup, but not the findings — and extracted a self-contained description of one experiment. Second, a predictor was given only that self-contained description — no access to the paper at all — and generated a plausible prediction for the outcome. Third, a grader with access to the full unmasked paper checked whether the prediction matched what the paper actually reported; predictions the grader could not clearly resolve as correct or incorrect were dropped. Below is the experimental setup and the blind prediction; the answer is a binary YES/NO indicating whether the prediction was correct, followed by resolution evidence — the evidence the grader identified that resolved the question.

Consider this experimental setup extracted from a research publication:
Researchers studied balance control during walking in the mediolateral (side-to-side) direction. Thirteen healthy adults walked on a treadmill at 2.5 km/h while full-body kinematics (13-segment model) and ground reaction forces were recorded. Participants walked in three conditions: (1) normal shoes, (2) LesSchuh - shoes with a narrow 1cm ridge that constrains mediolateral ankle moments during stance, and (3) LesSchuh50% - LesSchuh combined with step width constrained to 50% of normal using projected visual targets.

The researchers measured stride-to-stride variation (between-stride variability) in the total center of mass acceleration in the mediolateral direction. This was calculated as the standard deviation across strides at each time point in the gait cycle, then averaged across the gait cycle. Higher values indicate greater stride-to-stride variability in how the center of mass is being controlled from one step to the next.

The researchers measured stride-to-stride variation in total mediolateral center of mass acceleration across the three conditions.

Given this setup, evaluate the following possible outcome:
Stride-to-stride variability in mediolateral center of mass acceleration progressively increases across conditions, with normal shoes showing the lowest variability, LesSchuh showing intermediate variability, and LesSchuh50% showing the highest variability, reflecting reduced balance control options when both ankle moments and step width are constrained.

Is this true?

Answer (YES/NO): NO